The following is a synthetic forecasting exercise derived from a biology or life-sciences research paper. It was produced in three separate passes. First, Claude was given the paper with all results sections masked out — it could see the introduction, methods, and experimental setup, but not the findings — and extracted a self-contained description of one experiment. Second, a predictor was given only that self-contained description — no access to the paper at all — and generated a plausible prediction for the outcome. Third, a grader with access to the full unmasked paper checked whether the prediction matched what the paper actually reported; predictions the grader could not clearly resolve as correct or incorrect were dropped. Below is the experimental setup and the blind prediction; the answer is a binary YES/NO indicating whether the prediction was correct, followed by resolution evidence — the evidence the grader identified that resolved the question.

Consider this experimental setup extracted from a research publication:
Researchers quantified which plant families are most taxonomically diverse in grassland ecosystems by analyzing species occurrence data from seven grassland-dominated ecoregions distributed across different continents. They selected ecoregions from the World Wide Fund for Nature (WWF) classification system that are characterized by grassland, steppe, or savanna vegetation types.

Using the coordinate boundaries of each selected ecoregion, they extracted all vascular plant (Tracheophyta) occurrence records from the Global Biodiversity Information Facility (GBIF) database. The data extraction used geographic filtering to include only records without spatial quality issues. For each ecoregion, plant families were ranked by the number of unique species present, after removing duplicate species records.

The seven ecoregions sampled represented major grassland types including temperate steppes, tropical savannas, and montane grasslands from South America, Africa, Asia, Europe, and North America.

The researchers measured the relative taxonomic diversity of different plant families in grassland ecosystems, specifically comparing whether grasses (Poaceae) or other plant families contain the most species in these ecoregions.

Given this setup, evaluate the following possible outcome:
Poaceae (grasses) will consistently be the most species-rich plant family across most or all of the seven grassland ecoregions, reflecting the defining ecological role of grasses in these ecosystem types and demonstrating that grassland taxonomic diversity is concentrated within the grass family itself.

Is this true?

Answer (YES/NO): NO